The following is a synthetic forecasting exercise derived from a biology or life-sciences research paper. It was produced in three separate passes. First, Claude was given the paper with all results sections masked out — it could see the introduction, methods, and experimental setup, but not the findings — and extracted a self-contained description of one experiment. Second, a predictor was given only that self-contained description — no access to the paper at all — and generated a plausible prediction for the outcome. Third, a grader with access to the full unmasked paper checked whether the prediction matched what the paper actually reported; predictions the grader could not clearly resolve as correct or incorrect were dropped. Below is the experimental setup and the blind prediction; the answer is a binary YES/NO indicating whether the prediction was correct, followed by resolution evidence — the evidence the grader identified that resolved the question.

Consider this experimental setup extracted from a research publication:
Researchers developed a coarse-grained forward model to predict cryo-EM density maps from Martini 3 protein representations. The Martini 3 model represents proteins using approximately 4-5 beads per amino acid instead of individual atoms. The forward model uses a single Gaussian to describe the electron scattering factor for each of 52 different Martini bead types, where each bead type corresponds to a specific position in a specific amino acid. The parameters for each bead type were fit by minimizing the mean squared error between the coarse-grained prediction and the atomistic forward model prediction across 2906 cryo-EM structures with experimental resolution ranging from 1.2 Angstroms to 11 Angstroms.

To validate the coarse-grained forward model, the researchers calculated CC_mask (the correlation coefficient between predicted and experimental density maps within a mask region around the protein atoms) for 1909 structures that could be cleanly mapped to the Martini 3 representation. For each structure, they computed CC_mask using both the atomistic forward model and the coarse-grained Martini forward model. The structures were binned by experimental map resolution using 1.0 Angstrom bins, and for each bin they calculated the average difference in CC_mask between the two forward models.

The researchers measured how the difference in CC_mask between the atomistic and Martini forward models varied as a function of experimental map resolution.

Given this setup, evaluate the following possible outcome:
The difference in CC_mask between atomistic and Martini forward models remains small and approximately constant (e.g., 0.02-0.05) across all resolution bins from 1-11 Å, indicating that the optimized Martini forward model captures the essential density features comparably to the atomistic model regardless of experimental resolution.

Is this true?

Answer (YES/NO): NO